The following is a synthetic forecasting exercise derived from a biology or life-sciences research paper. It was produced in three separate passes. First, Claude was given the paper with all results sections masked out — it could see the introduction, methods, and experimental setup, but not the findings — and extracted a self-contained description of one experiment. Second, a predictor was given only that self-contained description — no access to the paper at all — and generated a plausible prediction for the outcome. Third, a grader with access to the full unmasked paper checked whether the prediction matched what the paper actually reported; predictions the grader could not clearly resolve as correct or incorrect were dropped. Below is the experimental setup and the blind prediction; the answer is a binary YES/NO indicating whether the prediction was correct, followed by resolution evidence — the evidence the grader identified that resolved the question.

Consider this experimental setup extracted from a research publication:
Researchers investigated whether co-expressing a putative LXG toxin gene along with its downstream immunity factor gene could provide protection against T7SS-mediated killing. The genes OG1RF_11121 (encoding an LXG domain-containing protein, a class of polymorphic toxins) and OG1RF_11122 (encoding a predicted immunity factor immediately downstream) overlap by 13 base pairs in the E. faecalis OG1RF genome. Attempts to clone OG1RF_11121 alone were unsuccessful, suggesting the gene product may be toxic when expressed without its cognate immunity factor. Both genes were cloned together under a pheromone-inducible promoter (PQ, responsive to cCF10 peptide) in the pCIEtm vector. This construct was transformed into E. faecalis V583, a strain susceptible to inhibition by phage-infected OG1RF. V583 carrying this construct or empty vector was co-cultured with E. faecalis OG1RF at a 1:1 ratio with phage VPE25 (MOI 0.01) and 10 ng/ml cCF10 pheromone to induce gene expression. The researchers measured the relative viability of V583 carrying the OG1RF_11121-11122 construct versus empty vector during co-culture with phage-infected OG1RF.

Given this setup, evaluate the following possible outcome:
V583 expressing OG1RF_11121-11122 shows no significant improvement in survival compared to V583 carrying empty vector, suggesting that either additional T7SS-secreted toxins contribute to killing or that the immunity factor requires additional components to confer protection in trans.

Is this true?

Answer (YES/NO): NO